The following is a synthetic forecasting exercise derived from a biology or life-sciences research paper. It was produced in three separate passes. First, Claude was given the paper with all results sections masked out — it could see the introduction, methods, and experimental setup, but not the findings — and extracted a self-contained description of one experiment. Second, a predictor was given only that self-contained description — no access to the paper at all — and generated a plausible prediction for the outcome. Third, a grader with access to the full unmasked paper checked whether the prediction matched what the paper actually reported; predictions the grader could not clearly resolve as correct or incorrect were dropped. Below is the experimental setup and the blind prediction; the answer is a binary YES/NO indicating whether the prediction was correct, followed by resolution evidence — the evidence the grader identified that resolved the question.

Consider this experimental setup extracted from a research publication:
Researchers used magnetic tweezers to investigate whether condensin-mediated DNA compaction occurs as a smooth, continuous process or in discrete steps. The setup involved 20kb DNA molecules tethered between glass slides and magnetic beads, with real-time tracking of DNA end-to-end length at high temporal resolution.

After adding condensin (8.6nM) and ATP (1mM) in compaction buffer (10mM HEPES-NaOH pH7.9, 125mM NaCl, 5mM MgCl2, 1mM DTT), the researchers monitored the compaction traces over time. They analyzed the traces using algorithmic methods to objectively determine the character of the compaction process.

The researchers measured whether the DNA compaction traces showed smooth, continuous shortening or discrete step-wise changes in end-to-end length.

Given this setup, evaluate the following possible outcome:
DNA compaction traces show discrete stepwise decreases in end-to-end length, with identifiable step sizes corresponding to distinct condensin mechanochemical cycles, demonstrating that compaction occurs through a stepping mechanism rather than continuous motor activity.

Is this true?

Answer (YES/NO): YES